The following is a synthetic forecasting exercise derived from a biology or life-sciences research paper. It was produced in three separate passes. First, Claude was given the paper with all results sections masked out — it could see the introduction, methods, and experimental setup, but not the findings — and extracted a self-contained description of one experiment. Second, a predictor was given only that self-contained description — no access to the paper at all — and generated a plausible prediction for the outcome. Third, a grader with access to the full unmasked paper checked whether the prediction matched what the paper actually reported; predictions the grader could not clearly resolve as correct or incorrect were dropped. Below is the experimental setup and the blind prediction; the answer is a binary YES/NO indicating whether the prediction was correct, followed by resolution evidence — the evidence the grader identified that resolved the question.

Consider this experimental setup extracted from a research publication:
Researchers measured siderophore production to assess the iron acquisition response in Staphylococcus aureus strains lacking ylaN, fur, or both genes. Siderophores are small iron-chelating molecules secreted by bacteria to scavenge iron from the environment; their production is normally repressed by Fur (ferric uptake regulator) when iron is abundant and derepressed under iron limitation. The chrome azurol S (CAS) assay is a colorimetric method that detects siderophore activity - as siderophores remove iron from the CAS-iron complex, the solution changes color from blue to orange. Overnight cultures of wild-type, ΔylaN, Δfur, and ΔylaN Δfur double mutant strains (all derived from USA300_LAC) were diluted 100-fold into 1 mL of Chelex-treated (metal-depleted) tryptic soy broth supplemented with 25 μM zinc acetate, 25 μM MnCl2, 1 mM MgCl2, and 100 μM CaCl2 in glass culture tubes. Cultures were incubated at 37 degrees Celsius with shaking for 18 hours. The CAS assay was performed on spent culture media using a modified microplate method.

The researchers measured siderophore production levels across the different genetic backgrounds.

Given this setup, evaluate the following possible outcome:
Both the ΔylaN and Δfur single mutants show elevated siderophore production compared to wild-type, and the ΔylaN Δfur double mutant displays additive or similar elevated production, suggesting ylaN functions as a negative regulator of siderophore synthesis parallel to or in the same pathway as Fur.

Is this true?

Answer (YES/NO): NO